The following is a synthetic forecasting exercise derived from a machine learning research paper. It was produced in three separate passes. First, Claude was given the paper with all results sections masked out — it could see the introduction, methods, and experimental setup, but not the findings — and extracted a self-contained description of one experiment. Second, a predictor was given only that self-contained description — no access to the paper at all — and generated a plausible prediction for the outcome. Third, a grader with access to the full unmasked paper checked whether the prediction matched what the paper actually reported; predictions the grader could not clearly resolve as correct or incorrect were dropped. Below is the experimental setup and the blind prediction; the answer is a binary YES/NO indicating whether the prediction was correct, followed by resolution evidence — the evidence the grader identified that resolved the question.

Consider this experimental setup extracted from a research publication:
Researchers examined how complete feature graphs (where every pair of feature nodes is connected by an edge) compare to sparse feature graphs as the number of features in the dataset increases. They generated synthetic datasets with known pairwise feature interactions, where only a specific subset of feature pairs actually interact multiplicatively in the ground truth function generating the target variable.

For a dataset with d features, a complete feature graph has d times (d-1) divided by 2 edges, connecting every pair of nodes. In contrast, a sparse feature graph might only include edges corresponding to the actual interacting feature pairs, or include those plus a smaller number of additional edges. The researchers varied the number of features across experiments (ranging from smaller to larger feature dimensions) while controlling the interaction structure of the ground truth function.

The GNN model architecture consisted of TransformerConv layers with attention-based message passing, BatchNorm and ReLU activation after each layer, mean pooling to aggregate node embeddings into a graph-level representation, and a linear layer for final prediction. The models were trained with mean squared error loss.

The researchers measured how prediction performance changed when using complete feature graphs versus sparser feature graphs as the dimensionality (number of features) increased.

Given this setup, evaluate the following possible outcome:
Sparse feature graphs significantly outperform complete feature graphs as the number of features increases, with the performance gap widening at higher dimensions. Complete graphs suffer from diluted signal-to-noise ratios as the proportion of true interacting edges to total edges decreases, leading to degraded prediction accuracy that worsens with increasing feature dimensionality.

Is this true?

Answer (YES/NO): YES